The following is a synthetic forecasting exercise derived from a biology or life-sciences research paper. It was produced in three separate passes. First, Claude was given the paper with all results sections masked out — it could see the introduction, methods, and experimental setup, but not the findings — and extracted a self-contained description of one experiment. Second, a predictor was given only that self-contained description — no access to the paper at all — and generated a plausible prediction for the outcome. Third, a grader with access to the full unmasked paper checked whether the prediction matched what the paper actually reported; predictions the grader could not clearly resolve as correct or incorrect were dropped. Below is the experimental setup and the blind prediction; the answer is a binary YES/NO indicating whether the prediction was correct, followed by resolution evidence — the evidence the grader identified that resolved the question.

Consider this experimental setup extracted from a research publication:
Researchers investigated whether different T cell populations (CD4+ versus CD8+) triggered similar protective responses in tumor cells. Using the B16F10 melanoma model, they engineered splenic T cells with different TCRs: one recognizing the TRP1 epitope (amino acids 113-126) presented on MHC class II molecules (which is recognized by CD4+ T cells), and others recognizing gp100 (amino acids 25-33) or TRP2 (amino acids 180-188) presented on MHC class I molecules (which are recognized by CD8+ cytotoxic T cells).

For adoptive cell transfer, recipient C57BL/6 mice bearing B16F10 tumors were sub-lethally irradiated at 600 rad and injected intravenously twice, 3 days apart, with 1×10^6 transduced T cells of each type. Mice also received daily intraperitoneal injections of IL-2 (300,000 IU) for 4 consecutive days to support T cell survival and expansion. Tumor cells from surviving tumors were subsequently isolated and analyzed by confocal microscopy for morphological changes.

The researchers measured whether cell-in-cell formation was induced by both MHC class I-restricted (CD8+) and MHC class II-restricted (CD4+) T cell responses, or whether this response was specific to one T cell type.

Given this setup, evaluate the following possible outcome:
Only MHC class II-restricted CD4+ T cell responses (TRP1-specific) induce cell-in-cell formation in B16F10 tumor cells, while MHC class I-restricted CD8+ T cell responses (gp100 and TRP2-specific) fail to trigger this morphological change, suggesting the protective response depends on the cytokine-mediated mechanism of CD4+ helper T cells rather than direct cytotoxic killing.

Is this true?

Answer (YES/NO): NO